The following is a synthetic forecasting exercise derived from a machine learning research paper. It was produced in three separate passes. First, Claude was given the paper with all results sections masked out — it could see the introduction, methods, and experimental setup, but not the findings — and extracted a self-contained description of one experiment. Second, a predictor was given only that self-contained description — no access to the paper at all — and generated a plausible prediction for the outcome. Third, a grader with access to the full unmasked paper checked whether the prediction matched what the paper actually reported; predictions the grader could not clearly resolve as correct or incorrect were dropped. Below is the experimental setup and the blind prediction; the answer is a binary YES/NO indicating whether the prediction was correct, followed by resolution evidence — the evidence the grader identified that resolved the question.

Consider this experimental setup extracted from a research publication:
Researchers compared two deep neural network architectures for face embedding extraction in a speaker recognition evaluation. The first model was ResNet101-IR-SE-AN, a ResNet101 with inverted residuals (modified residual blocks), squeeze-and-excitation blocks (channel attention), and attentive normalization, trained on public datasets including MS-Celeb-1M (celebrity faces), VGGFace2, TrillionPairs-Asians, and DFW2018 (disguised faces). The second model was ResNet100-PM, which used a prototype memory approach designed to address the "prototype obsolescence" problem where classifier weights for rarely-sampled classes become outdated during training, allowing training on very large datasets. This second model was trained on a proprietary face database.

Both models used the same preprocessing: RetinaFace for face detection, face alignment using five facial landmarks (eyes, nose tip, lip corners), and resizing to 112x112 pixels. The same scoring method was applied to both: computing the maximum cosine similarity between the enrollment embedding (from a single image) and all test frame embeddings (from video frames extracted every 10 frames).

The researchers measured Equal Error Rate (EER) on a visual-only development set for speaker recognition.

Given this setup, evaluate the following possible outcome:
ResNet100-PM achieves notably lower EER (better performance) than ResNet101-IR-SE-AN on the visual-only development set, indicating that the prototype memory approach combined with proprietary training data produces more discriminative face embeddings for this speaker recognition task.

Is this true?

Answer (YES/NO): NO